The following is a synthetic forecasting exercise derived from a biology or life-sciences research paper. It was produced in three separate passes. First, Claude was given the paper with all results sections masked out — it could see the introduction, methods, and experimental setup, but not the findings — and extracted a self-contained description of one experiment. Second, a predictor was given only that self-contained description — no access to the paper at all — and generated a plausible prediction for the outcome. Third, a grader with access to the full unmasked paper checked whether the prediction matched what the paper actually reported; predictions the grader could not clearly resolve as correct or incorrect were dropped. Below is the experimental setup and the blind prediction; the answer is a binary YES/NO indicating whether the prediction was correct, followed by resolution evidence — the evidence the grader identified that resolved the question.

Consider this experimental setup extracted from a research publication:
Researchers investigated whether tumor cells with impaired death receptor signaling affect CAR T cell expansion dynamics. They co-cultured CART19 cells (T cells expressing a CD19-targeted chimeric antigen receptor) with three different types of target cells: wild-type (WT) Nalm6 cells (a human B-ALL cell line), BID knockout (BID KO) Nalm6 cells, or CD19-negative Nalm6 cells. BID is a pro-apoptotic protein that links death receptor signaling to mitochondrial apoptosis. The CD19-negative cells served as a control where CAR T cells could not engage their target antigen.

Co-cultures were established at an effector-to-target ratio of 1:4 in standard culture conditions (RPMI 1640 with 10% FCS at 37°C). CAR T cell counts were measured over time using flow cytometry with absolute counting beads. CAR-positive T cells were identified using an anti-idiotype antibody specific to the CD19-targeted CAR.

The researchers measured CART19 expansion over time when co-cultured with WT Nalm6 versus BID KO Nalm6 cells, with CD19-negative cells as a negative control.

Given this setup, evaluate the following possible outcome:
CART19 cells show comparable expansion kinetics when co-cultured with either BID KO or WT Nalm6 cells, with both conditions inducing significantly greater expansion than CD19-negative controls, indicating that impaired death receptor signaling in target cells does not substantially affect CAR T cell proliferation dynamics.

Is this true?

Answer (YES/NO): NO